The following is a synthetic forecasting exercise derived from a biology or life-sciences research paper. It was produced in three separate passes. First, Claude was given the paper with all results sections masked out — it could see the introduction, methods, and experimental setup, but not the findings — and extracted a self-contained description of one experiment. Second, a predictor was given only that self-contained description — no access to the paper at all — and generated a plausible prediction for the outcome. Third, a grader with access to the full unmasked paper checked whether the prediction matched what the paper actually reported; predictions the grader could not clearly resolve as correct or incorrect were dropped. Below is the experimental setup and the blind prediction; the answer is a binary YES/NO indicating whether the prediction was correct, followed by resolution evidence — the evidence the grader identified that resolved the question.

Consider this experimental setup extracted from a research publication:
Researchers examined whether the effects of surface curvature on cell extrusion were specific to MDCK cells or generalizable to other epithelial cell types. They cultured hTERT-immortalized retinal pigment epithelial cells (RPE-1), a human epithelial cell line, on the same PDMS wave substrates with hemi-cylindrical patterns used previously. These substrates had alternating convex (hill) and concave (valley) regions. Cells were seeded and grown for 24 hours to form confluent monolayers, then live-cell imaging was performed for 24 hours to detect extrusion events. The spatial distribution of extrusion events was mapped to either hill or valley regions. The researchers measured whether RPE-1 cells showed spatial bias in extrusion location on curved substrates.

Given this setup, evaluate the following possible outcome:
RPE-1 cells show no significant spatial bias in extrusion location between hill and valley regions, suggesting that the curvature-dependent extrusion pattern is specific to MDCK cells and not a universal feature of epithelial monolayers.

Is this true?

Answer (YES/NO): NO